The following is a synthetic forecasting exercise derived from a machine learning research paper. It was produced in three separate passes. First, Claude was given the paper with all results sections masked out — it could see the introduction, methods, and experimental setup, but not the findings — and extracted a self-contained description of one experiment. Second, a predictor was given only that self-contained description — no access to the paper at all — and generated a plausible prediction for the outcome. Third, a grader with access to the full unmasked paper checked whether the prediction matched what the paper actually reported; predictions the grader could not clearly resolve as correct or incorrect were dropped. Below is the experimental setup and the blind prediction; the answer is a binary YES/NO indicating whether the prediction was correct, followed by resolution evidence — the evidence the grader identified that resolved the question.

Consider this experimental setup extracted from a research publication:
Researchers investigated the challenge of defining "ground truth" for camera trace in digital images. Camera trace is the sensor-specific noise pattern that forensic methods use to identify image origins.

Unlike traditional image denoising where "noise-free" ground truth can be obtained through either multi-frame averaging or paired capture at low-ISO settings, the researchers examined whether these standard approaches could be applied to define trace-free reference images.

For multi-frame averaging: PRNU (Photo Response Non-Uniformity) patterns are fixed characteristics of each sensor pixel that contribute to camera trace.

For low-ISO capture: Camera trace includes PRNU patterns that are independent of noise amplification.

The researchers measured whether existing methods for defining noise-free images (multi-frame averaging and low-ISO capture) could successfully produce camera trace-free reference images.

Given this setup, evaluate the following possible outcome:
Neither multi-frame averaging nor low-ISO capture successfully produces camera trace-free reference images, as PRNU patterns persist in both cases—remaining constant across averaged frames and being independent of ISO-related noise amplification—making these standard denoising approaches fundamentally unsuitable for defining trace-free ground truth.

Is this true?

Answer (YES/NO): YES